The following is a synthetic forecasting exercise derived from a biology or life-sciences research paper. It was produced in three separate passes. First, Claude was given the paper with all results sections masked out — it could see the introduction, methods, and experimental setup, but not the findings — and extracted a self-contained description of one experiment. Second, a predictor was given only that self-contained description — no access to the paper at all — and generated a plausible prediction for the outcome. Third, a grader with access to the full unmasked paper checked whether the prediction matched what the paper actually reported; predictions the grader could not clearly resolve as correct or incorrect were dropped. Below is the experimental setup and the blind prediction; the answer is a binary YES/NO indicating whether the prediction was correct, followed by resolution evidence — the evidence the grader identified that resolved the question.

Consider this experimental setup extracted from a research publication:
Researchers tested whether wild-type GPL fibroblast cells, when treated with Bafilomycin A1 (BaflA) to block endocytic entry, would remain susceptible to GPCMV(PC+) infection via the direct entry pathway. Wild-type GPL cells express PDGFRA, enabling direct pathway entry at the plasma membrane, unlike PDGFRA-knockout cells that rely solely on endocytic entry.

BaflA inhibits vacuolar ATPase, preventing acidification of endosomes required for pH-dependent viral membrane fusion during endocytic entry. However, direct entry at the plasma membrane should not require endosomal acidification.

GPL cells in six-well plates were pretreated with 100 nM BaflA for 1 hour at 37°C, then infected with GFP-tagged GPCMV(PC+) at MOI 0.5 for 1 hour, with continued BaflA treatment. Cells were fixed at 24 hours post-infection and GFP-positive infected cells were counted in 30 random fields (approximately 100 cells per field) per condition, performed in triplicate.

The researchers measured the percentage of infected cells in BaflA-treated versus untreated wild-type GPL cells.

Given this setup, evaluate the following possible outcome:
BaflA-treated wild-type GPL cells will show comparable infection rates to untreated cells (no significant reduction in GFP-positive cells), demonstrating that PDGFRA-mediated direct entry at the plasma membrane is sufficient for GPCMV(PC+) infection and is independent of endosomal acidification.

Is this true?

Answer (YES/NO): YES